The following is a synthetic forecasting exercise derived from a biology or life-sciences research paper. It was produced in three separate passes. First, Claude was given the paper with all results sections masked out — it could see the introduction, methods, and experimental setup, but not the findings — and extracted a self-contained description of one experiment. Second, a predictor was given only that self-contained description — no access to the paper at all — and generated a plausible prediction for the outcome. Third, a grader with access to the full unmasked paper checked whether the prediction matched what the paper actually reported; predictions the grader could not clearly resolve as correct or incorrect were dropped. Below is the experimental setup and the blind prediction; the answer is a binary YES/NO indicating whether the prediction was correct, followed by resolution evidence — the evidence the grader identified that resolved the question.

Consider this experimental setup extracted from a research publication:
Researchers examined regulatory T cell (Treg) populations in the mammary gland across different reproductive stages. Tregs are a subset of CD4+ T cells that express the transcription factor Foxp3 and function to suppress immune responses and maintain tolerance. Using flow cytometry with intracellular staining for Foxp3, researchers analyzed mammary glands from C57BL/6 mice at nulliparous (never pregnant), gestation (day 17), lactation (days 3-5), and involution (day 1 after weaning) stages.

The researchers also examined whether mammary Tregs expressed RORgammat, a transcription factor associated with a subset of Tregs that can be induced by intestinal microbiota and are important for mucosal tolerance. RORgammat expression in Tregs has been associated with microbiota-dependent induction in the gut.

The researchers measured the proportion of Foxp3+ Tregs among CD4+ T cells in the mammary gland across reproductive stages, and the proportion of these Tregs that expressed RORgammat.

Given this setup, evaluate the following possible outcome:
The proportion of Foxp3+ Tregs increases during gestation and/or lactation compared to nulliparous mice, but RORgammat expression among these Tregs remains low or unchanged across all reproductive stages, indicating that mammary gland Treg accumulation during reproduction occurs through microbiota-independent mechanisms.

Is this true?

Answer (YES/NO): NO